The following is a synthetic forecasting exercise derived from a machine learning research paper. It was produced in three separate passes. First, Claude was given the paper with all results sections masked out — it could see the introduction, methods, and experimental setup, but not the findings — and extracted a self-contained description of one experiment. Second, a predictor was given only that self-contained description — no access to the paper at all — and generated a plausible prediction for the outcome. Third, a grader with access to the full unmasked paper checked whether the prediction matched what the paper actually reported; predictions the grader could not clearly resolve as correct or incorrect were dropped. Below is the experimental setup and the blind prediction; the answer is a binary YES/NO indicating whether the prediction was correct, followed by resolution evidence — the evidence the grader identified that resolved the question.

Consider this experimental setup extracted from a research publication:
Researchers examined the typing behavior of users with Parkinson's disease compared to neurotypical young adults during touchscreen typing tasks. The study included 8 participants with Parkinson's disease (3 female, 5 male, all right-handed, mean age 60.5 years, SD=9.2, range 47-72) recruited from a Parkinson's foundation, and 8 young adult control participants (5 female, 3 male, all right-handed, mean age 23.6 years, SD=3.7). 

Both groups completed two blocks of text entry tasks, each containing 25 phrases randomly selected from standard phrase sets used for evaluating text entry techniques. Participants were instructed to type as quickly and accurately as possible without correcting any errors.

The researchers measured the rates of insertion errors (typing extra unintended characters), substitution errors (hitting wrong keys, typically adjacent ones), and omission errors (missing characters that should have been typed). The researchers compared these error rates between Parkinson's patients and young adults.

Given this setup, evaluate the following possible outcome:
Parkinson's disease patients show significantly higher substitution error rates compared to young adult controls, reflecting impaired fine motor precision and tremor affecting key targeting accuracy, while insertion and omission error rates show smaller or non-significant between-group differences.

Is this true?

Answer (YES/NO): NO